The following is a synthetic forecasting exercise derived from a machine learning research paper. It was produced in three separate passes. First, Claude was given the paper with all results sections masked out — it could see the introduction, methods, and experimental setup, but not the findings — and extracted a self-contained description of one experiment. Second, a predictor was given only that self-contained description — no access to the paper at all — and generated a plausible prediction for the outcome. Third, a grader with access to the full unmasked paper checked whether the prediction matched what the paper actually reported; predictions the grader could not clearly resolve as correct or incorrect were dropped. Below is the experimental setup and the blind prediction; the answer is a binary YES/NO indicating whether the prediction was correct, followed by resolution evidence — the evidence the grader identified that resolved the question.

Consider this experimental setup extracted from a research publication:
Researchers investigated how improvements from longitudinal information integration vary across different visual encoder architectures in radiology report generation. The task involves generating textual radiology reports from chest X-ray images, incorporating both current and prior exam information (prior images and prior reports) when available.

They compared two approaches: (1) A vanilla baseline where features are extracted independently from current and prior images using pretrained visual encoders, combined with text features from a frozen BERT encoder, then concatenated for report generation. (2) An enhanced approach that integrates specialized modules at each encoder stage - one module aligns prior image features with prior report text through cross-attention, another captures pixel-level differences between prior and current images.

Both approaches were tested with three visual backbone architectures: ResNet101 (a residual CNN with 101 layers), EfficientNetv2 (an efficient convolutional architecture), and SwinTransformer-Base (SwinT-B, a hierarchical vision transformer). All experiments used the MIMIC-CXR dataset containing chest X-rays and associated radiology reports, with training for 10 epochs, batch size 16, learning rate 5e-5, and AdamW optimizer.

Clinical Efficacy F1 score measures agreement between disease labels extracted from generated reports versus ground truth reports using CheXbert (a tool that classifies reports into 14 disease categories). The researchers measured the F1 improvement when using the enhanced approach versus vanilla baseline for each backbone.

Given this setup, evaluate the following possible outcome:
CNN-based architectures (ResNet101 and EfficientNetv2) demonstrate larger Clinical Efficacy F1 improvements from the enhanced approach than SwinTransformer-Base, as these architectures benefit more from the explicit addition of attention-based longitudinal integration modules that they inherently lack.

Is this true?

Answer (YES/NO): NO